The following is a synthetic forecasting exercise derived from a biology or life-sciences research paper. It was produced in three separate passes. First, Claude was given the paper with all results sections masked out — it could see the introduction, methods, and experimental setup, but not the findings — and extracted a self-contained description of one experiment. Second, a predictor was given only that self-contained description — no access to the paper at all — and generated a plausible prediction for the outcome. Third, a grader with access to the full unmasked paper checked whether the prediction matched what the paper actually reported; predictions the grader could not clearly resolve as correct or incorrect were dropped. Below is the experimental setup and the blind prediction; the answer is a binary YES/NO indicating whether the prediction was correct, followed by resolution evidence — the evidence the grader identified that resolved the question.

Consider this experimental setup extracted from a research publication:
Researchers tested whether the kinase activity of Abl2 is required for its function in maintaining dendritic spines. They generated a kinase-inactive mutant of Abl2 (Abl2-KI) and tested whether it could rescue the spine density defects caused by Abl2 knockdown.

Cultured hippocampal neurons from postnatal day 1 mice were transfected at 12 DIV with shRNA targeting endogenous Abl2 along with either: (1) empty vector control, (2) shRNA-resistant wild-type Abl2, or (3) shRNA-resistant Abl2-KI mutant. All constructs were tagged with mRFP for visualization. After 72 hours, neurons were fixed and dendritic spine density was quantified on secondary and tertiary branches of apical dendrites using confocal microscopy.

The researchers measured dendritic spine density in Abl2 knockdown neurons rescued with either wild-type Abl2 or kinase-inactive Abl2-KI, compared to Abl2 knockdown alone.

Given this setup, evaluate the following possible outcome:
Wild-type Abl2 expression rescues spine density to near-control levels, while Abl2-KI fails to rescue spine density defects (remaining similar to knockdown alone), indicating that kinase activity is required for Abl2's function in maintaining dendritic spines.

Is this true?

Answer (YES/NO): YES